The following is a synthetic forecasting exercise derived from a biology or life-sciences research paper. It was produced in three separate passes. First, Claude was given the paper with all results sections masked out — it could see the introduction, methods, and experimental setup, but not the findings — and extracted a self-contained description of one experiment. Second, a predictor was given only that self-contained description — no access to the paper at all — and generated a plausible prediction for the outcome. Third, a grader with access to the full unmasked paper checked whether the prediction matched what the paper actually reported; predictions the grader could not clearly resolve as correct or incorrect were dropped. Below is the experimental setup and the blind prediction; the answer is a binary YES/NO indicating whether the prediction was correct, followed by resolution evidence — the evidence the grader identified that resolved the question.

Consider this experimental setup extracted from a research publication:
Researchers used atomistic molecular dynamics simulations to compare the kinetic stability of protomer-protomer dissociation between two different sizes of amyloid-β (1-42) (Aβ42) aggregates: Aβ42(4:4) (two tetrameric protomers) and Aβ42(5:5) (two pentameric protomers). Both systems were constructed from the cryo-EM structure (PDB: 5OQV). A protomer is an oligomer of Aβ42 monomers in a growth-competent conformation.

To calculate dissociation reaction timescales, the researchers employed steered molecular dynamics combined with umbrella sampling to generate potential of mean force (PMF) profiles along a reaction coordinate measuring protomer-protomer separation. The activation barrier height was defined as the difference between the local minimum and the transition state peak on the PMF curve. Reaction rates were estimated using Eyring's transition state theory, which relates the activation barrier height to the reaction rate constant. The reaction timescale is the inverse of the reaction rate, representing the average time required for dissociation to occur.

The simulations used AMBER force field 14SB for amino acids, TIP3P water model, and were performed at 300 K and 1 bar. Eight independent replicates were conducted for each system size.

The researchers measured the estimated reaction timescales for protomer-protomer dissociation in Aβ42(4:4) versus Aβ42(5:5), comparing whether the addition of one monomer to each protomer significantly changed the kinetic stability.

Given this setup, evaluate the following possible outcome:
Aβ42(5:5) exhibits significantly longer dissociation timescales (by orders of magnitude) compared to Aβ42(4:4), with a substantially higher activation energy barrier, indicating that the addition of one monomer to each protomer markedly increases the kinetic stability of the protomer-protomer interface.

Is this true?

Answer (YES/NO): YES